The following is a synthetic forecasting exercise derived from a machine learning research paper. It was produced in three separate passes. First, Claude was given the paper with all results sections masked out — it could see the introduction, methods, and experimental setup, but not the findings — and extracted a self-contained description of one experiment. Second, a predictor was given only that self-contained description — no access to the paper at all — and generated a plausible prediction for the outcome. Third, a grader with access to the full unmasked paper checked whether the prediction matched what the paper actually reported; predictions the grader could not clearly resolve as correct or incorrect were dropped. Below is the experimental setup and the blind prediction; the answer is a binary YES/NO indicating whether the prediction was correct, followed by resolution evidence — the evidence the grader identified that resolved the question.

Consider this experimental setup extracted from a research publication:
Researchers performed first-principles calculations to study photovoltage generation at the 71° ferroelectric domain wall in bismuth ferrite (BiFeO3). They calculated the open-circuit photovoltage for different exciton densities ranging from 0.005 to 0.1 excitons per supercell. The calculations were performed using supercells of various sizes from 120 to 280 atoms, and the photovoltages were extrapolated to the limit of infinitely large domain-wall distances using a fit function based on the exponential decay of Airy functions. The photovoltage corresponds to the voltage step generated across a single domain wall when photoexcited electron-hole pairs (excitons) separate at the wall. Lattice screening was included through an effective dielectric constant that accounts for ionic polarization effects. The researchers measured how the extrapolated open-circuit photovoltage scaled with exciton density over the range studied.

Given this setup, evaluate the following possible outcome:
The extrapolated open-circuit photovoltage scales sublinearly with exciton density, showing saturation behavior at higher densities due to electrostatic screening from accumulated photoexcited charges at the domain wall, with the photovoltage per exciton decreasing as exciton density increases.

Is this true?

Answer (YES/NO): NO